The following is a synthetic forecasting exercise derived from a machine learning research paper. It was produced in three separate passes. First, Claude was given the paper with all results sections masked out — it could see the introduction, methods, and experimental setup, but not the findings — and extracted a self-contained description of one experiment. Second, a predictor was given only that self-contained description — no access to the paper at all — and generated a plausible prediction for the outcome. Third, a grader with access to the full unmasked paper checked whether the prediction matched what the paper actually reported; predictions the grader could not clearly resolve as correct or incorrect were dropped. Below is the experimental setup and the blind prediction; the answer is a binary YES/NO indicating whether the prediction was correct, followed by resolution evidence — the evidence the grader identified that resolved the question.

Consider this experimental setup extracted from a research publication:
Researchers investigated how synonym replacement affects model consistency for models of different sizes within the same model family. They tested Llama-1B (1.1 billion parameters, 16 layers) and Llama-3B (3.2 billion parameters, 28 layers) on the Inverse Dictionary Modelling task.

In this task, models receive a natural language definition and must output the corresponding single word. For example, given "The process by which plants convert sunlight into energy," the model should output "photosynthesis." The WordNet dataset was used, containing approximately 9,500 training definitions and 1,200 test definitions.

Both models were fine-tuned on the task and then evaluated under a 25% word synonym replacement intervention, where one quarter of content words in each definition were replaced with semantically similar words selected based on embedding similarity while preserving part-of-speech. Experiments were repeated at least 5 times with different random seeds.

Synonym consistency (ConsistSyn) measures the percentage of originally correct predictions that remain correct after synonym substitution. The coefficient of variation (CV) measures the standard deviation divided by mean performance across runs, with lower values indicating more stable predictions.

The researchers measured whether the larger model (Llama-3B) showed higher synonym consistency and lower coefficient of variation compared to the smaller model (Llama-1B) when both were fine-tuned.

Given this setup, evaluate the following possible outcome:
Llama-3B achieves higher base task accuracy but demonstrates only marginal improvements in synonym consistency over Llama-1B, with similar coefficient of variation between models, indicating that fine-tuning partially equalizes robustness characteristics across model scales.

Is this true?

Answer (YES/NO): NO